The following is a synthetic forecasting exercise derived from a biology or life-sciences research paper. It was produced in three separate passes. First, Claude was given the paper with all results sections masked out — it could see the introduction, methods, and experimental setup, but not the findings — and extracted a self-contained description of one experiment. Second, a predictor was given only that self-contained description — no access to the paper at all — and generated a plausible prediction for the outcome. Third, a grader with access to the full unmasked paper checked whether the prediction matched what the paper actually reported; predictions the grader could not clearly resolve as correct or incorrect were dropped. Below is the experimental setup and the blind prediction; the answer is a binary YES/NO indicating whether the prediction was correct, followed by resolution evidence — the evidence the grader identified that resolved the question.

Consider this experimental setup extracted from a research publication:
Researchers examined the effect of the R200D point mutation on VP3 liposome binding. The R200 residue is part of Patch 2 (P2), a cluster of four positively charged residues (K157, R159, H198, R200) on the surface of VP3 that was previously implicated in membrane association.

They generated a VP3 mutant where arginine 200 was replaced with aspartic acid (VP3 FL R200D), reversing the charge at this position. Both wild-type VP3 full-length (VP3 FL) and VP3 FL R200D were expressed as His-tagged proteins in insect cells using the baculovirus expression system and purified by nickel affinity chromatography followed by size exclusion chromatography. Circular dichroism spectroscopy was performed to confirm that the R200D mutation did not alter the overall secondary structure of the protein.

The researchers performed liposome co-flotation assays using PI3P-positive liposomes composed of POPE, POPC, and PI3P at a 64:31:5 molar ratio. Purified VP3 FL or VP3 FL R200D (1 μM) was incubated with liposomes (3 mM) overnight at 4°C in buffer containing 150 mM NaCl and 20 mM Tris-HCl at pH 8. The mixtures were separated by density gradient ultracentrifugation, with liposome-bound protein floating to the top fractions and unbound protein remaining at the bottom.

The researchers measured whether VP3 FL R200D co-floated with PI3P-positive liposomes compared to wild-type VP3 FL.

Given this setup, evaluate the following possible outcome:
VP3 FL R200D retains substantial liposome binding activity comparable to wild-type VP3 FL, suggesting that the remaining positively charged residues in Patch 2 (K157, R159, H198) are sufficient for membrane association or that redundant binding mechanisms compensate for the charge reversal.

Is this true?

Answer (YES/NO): NO